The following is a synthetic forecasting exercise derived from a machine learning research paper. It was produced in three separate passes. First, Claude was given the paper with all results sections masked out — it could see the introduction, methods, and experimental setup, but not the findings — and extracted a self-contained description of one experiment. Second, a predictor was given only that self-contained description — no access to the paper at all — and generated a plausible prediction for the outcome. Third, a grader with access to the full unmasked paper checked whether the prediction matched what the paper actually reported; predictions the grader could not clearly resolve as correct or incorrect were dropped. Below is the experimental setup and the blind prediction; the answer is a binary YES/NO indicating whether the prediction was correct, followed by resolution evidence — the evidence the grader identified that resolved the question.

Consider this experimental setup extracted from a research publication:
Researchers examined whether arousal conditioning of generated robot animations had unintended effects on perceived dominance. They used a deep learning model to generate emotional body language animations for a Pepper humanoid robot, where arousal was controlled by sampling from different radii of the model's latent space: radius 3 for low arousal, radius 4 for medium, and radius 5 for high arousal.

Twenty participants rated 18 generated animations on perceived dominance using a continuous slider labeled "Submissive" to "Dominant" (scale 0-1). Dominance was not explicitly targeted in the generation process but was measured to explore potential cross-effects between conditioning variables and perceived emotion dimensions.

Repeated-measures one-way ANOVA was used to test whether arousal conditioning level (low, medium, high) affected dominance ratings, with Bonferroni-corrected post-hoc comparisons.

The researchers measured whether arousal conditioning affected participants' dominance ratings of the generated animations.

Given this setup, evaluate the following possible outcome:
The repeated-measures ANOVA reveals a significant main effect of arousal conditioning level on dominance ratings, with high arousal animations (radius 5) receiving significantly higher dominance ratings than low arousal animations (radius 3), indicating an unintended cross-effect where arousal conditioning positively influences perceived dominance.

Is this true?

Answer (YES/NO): YES